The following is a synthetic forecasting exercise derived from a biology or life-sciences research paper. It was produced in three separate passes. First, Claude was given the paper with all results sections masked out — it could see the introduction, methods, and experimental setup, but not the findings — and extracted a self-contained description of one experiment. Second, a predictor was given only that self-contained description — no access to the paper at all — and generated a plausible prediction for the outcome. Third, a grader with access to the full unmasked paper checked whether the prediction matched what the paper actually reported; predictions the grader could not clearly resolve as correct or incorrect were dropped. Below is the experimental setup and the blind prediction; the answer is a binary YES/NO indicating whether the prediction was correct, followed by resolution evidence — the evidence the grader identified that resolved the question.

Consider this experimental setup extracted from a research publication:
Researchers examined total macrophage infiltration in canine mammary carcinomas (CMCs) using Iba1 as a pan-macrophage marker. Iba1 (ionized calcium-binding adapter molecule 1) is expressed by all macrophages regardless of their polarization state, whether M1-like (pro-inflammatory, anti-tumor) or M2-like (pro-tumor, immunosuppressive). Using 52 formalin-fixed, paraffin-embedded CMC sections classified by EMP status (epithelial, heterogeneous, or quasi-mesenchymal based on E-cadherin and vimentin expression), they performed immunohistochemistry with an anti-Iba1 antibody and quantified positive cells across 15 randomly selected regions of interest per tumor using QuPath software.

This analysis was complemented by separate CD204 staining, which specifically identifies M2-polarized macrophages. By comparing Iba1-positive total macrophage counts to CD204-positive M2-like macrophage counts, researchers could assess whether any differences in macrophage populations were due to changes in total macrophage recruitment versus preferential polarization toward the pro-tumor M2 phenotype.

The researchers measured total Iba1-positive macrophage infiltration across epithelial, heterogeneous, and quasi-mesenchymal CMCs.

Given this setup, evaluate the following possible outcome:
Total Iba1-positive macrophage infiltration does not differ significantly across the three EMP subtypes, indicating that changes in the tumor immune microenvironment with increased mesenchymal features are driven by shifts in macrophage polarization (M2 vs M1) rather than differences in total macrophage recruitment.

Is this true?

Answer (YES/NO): NO